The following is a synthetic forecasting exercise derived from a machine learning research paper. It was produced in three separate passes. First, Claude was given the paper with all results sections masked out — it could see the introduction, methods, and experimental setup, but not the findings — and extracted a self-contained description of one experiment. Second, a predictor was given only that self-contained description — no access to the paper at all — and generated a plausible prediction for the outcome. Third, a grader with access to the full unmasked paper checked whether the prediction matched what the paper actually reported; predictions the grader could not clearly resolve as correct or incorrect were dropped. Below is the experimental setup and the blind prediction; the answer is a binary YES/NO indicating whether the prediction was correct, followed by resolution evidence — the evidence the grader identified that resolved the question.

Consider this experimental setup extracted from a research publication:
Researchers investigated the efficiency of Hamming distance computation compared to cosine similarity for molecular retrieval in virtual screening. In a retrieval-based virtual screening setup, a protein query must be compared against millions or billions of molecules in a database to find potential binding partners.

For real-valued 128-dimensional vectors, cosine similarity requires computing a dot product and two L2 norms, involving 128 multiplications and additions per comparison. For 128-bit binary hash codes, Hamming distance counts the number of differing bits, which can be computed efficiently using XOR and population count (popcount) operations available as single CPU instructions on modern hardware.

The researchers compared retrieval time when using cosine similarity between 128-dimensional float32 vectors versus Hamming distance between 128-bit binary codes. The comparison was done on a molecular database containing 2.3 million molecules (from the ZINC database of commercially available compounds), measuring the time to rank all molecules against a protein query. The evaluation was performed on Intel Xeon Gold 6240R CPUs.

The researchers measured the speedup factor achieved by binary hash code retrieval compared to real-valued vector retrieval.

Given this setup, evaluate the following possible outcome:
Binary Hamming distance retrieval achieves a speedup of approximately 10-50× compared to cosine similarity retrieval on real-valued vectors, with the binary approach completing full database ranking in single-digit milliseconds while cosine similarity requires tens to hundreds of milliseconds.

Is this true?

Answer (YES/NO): NO